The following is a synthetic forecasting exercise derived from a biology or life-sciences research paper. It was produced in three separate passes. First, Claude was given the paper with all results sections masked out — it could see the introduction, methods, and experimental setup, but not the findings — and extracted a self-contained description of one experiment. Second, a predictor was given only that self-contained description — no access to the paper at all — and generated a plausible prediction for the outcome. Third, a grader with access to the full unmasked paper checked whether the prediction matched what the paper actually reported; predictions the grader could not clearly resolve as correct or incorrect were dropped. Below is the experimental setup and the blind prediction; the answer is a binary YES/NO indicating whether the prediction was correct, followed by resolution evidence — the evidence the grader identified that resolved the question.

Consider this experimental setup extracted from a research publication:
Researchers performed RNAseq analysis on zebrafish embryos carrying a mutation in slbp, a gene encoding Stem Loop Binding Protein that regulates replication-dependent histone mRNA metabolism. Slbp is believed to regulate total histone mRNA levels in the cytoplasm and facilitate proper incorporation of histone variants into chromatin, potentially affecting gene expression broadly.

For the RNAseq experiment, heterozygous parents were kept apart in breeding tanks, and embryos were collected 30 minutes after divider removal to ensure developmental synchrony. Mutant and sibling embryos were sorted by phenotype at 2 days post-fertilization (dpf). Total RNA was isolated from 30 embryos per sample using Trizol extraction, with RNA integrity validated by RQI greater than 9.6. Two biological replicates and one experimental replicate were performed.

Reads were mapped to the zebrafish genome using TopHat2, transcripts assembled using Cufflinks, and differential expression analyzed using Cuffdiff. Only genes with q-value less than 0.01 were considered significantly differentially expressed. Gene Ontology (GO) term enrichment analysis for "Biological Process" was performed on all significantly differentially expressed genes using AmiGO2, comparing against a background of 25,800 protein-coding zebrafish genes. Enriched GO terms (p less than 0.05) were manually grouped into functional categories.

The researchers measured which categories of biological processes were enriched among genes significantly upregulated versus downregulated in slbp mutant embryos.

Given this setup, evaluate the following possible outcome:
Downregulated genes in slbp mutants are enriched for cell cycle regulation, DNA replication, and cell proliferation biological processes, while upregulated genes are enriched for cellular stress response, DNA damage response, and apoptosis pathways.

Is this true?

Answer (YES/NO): NO